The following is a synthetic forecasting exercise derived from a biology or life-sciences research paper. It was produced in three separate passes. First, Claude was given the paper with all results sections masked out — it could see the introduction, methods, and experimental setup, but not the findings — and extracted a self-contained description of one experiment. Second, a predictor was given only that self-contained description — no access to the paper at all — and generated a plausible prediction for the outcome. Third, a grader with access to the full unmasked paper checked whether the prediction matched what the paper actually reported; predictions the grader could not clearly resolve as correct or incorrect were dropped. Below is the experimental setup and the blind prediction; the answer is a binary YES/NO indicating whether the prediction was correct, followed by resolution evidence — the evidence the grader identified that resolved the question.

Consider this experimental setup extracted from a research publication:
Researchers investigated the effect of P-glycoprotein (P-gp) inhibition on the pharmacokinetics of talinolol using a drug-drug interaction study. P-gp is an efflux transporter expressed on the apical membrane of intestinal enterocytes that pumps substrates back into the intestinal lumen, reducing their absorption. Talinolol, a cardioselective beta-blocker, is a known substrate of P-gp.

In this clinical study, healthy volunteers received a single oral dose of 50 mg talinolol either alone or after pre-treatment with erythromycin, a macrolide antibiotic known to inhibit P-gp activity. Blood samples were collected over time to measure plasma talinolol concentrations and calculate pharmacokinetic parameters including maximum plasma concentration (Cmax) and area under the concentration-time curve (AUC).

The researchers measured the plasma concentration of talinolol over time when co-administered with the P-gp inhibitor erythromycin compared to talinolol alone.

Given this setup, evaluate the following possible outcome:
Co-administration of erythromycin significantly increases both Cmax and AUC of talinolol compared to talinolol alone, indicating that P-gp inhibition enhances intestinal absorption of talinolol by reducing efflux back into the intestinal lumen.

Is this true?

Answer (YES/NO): YES